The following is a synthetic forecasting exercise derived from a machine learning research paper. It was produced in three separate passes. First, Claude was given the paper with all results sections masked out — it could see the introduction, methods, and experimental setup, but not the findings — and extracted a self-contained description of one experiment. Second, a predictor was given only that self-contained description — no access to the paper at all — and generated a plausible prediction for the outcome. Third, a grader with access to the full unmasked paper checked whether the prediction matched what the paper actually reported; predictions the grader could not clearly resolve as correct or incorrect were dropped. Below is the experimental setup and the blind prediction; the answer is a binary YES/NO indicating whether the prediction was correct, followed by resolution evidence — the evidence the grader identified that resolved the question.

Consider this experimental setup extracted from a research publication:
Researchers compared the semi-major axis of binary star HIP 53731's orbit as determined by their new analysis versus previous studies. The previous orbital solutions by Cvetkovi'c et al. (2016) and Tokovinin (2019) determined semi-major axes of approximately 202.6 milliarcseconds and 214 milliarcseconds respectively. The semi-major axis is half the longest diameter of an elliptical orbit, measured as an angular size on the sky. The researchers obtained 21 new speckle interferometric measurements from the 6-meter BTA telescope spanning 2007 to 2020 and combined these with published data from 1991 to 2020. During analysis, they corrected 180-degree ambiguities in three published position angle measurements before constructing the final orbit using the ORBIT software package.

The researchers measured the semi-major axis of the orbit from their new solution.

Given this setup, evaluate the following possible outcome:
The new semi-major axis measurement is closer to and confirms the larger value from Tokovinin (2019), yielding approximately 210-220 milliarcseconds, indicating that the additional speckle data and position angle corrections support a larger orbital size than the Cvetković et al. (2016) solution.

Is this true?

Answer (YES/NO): NO